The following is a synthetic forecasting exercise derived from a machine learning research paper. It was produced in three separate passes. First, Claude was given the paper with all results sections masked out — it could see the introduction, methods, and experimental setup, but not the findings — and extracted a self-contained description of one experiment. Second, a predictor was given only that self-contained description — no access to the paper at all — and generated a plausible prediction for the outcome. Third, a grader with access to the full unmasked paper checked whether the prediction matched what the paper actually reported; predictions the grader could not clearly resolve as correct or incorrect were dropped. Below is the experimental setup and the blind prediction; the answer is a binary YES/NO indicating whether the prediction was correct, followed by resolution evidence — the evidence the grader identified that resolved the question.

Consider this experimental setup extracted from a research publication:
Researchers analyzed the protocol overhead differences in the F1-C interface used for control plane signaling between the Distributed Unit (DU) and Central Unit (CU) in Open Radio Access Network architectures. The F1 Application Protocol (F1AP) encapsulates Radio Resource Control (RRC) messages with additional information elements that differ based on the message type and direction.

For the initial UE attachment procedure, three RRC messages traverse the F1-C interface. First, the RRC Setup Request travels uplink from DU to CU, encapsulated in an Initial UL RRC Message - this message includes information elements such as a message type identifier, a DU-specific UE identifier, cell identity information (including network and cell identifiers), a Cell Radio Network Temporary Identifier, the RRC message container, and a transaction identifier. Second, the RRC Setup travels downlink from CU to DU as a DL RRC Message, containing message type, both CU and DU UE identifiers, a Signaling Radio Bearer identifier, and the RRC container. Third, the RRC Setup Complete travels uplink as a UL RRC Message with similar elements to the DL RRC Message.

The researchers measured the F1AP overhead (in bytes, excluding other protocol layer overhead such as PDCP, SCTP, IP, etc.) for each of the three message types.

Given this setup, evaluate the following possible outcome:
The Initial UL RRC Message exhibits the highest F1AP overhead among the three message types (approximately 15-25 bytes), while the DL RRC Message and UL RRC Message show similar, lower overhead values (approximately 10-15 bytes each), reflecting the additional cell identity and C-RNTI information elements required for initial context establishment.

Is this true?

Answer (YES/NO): YES